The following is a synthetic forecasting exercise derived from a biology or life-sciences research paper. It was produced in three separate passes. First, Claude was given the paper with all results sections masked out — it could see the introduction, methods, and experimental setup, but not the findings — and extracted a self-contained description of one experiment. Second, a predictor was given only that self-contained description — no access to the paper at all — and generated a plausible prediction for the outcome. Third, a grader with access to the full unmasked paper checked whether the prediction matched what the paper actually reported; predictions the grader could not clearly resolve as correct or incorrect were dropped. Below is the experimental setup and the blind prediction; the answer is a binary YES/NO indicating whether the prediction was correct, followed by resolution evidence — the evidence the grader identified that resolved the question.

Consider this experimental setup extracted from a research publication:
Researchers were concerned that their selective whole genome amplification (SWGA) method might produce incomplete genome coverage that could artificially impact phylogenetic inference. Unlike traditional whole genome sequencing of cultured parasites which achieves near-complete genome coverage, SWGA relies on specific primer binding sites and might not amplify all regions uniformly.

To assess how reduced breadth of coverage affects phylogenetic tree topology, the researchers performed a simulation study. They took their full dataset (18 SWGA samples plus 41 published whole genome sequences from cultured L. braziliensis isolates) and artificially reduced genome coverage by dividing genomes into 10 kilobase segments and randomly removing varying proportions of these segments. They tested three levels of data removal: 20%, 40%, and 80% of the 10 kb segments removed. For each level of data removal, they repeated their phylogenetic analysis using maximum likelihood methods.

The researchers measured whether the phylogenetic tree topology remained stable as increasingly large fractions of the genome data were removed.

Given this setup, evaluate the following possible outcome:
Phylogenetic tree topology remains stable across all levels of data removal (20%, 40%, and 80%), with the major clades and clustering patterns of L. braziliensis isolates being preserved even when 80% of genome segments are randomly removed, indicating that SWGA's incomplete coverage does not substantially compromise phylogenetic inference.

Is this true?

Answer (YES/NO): NO